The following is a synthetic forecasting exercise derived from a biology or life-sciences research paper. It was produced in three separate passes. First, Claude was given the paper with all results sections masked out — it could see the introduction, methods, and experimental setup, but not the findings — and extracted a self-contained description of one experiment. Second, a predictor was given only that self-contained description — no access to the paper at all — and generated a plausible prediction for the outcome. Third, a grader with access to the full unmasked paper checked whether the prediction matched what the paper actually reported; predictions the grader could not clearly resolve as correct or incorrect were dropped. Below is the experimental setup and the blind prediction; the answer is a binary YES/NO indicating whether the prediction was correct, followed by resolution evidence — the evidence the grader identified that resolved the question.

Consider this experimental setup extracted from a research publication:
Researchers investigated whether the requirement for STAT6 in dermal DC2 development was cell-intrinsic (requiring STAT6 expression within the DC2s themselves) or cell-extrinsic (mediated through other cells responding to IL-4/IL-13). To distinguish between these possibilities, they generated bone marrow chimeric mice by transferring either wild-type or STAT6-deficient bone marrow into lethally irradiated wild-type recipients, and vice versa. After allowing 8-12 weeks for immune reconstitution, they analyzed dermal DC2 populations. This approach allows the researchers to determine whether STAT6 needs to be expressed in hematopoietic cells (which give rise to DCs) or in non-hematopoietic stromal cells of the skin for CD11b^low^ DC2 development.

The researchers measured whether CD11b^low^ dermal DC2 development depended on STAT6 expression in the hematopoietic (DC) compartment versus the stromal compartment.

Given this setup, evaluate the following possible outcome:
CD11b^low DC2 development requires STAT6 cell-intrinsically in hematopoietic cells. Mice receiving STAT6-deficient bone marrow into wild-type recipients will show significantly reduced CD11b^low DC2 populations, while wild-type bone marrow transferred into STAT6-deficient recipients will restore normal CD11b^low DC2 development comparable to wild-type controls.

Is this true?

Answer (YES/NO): YES